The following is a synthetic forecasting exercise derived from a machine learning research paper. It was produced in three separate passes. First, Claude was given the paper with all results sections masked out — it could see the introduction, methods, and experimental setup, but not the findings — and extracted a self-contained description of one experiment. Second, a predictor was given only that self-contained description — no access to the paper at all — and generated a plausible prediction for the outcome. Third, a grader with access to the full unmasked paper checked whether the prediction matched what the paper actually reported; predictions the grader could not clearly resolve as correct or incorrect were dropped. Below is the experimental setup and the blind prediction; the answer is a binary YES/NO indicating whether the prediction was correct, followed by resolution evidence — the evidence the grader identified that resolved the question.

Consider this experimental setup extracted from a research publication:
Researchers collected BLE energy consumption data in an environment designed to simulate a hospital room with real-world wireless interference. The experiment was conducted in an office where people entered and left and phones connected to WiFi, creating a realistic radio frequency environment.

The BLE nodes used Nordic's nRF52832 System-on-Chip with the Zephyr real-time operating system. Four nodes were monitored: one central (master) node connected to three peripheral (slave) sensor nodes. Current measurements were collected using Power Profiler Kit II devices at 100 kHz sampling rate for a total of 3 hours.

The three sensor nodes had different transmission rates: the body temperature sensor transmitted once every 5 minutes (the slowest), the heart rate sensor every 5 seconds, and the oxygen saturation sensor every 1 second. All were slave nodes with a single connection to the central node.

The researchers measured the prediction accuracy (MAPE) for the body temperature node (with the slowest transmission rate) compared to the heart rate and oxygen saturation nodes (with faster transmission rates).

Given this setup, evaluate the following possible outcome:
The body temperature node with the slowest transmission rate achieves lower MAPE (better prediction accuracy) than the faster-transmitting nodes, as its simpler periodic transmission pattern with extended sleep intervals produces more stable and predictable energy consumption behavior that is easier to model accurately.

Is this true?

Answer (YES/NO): YES